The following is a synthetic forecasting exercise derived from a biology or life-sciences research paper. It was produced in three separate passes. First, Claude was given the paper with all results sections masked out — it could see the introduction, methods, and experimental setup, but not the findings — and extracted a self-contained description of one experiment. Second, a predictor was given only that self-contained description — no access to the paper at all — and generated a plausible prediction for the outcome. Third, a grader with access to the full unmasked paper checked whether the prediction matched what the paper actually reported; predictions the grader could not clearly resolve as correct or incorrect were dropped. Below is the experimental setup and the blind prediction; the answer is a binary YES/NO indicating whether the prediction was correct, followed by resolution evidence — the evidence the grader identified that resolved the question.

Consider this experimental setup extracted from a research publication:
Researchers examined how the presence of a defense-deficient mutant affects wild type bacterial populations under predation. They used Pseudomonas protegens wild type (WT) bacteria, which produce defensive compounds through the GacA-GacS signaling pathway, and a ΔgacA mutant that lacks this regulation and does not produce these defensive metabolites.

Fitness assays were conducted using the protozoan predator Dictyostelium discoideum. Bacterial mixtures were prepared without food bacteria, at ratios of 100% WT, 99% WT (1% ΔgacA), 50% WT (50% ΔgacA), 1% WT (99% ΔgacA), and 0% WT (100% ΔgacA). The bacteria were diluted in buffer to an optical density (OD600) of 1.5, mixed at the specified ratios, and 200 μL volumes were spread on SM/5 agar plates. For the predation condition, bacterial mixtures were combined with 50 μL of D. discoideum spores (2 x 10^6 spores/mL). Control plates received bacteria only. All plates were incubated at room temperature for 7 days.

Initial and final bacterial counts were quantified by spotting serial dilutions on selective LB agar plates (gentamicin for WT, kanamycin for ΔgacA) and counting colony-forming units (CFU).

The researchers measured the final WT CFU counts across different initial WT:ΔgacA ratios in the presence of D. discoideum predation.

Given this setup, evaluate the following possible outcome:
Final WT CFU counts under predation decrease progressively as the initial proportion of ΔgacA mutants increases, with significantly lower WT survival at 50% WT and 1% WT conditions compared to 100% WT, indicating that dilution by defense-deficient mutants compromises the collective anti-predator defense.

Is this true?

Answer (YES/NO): NO